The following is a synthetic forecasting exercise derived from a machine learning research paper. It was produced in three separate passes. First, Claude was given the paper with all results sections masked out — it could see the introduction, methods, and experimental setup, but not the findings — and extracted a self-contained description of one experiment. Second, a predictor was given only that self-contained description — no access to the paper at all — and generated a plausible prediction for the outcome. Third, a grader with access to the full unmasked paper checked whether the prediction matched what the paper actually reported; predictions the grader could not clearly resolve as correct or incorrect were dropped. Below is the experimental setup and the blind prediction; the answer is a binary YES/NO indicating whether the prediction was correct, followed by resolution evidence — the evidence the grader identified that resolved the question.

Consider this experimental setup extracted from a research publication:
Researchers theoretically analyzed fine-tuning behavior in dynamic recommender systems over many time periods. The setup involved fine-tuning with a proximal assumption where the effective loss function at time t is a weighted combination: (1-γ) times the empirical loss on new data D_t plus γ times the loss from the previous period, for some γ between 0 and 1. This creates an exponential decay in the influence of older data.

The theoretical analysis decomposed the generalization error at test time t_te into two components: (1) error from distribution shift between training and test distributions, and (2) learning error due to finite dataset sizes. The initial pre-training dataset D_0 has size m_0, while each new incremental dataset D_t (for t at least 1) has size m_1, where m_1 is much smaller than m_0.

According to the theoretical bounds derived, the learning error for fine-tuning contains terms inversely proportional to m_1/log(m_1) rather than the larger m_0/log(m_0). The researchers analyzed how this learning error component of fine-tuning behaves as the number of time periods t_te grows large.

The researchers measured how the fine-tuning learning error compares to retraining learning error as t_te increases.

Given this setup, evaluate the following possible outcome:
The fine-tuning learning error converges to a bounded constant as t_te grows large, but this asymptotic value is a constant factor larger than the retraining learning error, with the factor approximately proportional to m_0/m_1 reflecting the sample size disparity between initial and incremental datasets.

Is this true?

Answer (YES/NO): NO